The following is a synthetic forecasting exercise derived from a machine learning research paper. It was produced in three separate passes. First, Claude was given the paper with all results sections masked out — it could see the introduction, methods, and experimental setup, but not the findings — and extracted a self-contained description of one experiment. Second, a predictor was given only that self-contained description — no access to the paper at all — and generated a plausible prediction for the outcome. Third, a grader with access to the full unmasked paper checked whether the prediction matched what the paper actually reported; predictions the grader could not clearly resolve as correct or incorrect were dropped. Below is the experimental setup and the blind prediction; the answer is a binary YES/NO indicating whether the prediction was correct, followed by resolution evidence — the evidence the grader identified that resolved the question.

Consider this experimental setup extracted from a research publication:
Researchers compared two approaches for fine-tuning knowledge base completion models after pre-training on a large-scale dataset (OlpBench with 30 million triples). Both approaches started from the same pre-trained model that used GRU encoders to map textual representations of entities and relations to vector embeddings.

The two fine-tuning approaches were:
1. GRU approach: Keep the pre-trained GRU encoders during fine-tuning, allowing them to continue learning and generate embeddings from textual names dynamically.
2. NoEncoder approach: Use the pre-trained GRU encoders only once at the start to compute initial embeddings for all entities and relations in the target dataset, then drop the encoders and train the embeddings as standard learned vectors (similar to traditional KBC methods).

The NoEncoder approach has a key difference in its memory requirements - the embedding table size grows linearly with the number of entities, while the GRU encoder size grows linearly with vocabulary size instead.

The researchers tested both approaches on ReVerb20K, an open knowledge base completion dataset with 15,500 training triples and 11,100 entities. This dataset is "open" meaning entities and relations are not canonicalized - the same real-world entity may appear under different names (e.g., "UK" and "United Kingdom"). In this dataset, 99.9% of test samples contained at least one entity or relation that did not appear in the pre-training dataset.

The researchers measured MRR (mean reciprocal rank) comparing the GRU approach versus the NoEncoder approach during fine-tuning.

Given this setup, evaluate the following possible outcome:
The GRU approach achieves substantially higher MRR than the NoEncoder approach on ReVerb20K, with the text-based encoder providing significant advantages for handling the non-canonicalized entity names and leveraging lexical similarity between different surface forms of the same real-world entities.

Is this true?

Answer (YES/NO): NO